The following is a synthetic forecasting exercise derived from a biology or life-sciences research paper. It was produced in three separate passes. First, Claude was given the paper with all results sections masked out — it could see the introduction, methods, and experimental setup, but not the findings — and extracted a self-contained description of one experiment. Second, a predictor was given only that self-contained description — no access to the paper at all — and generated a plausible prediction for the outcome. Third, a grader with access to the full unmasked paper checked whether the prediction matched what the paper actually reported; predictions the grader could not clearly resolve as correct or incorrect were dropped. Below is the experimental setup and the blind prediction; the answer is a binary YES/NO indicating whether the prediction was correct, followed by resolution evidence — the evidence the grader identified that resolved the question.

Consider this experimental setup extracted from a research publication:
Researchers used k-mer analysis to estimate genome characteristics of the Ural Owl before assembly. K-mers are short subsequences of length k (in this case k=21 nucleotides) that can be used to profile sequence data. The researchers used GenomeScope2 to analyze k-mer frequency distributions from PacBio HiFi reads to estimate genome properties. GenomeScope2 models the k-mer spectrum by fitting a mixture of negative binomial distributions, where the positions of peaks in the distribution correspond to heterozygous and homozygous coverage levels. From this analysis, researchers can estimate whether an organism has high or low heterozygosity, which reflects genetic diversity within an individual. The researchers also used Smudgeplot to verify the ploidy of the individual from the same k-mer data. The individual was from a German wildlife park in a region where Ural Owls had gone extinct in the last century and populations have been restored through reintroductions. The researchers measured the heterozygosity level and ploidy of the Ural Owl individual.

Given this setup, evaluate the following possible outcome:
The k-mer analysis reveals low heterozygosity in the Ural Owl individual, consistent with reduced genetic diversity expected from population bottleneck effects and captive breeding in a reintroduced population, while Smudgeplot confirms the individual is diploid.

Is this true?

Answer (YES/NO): NO